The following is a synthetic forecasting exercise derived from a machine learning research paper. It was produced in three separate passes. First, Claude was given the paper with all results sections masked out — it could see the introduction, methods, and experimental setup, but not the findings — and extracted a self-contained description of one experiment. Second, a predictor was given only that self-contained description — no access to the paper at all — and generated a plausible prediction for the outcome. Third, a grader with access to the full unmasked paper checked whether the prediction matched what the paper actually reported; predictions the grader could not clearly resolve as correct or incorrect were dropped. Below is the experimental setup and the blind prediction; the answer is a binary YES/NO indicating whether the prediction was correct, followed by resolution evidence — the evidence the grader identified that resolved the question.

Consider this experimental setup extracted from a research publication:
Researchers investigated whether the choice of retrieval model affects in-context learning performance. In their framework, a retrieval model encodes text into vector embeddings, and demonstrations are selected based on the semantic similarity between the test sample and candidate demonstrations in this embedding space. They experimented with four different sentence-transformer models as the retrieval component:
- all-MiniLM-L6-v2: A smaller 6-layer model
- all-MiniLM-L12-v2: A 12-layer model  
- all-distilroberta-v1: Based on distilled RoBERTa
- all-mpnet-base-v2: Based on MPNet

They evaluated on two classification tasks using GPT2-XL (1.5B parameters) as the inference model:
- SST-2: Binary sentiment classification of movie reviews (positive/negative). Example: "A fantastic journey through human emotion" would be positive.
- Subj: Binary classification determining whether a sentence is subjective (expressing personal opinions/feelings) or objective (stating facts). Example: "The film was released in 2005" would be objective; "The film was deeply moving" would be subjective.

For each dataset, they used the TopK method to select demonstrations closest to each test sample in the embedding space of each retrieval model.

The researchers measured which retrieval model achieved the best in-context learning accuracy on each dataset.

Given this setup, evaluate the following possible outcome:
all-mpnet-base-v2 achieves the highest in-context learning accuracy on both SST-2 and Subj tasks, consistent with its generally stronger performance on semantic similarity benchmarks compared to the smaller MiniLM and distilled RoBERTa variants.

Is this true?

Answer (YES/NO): NO